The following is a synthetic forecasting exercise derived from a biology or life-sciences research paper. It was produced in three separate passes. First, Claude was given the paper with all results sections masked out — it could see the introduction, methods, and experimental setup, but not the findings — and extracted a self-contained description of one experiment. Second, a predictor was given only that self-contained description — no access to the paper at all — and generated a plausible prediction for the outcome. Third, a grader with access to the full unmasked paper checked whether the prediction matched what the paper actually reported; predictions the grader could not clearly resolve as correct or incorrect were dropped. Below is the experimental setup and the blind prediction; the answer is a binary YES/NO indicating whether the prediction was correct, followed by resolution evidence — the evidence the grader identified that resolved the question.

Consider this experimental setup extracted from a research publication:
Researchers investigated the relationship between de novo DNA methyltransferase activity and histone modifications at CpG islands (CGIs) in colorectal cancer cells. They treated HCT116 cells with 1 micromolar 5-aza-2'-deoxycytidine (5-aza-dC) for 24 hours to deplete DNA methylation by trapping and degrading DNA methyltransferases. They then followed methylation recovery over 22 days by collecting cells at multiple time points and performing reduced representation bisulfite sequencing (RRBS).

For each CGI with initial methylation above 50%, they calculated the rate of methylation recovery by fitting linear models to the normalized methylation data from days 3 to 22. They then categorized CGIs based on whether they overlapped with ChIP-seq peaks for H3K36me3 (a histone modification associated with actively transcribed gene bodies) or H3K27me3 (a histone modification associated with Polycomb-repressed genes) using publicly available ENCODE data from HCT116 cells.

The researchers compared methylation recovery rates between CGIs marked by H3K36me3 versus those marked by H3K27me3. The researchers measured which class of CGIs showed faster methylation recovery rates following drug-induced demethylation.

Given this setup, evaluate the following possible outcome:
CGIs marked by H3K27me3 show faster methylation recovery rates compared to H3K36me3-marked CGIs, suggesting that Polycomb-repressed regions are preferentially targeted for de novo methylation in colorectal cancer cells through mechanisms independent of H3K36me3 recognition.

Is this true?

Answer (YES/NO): NO